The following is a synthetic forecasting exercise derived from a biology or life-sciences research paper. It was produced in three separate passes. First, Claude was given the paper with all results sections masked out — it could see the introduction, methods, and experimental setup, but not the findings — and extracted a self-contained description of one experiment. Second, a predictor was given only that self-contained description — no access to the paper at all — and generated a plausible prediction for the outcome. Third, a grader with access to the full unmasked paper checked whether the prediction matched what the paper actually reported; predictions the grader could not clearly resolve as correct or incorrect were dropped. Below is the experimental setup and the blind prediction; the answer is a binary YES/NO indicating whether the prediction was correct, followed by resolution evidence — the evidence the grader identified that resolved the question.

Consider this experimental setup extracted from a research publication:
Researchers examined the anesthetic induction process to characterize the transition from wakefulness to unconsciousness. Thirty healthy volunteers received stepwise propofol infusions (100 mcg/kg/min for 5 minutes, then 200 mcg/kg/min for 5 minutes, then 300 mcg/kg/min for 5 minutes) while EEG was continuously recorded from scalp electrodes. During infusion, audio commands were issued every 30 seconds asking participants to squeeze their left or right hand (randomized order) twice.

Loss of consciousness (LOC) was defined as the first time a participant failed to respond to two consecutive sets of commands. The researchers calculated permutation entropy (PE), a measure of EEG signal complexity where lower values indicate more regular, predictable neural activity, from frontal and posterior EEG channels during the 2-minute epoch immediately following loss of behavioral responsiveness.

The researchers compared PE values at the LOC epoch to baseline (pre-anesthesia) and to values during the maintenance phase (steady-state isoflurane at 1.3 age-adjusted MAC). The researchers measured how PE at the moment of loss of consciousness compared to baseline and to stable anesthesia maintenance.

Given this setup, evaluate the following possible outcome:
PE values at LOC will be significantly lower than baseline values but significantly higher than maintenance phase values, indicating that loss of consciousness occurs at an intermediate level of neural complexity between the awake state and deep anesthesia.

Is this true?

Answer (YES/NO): NO